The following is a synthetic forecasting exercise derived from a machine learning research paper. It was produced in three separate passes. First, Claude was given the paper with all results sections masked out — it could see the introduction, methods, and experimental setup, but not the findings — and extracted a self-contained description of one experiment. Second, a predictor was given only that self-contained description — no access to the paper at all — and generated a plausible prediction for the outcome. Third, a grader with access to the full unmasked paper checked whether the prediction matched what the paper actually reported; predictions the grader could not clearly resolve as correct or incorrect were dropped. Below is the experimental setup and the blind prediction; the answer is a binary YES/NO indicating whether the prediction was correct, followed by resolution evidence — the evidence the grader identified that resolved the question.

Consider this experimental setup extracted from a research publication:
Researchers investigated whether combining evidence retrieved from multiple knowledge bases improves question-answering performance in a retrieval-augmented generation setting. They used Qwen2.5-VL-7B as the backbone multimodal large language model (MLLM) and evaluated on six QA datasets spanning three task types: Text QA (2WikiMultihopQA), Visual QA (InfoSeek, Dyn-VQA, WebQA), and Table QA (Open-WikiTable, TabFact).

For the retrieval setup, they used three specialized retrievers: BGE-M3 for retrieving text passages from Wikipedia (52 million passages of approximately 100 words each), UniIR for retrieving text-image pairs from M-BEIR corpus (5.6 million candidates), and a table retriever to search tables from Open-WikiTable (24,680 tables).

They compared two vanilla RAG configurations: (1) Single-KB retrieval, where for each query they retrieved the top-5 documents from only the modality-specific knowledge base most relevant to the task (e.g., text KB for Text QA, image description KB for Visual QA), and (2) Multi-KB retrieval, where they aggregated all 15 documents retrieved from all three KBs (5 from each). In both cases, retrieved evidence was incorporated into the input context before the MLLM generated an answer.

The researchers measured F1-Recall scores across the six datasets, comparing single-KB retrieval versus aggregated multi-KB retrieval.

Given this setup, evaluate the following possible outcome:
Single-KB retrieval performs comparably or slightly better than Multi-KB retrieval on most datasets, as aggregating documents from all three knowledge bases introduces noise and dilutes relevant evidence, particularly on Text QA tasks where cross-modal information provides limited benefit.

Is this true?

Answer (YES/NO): NO